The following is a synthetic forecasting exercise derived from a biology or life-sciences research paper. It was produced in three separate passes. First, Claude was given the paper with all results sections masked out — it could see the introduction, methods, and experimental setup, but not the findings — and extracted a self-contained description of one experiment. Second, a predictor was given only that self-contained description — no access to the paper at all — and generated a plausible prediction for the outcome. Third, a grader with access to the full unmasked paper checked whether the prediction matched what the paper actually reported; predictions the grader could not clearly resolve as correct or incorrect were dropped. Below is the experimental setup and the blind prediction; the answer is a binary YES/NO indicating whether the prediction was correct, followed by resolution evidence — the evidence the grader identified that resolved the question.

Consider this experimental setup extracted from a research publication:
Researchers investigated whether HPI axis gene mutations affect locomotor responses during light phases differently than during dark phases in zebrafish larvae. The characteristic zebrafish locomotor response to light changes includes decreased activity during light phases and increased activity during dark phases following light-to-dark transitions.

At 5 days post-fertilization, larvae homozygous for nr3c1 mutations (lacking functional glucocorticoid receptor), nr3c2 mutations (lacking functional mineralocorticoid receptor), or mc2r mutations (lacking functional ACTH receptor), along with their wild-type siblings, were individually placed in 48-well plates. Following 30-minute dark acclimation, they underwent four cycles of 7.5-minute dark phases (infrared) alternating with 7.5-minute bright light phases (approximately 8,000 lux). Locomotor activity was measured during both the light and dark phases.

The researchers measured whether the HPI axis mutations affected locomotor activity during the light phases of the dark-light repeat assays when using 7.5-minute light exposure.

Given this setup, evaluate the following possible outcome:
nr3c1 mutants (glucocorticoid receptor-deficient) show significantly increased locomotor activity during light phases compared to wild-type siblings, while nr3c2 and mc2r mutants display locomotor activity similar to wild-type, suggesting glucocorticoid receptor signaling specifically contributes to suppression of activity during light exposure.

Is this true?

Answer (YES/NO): NO